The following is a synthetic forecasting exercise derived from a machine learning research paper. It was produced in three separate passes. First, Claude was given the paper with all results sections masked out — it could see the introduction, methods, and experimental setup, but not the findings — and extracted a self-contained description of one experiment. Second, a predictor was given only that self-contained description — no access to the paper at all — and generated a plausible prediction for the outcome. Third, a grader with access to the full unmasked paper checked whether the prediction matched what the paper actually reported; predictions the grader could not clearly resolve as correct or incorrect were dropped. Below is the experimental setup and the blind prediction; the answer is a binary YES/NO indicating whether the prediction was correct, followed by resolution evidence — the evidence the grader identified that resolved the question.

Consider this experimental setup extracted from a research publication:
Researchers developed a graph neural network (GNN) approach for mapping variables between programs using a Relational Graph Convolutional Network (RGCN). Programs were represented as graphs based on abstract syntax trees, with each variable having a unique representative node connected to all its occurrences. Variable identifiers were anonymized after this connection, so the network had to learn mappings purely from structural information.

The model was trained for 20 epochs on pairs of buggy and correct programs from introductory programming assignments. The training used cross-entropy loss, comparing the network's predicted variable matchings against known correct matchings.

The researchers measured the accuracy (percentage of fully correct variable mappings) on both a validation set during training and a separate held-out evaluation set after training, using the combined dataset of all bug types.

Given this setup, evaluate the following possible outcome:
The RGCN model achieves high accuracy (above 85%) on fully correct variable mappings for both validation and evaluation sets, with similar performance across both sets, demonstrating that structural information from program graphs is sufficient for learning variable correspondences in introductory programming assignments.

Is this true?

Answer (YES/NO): NO